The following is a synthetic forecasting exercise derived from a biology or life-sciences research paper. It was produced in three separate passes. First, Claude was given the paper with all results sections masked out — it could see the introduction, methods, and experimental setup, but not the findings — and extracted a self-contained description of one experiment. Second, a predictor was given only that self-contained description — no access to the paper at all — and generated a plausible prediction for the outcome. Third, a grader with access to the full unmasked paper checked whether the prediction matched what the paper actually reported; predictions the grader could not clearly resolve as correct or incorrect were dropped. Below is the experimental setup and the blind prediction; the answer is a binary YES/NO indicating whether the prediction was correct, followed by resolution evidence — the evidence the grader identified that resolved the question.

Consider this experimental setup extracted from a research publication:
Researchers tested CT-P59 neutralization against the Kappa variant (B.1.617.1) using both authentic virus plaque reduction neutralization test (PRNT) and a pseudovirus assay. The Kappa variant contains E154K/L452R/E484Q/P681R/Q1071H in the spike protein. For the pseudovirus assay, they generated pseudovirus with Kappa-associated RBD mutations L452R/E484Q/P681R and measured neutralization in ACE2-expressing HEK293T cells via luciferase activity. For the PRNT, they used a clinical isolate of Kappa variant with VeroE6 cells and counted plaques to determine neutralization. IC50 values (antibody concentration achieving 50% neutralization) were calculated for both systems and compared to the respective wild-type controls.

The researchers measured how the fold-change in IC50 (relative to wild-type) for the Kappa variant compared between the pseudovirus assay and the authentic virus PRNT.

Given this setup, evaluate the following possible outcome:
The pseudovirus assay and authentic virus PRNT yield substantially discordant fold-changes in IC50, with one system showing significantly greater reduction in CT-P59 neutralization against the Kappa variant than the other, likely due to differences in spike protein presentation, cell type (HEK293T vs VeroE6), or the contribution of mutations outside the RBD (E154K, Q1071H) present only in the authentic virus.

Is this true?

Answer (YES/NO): NO